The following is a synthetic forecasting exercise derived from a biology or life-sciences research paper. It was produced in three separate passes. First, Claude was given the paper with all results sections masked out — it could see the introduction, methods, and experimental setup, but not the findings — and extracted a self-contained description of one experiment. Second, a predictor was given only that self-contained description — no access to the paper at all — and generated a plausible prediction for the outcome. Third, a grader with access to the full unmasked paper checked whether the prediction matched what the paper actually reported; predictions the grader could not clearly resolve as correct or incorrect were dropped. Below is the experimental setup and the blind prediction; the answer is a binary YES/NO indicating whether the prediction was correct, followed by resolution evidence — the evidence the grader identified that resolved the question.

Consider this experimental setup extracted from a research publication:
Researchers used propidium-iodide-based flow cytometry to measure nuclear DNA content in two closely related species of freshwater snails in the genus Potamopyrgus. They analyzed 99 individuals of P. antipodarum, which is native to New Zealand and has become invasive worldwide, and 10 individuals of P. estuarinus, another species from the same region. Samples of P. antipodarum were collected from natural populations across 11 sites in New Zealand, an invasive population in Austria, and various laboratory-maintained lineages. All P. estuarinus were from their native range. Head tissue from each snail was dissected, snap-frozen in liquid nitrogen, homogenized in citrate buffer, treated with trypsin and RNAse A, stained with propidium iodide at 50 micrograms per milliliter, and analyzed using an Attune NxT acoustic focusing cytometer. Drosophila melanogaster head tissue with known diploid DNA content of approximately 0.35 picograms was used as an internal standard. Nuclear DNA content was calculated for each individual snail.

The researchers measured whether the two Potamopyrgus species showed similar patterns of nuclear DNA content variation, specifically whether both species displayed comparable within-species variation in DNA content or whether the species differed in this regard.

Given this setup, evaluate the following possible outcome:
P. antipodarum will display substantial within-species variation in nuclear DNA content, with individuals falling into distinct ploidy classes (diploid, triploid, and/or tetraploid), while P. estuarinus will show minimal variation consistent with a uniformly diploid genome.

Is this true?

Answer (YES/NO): YES